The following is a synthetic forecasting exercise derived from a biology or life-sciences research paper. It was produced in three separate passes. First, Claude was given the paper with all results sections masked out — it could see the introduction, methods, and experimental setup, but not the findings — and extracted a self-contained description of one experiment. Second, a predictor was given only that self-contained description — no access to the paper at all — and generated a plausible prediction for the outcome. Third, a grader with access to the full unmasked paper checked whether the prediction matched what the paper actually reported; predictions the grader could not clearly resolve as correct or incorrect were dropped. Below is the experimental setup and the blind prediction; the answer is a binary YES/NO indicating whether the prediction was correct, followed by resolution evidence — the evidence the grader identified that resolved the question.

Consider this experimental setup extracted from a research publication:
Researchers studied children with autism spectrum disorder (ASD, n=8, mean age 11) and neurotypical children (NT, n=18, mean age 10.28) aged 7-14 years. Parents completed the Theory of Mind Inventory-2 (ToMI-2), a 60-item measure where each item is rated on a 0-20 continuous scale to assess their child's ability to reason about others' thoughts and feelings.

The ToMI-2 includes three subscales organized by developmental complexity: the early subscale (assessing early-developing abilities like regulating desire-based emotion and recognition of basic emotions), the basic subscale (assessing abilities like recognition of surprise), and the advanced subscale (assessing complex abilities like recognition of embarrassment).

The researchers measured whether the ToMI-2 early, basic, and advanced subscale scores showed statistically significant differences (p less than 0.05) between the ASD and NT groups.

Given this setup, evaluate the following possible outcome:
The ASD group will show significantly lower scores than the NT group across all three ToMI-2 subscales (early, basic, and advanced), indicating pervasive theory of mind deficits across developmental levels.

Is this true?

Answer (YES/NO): YES